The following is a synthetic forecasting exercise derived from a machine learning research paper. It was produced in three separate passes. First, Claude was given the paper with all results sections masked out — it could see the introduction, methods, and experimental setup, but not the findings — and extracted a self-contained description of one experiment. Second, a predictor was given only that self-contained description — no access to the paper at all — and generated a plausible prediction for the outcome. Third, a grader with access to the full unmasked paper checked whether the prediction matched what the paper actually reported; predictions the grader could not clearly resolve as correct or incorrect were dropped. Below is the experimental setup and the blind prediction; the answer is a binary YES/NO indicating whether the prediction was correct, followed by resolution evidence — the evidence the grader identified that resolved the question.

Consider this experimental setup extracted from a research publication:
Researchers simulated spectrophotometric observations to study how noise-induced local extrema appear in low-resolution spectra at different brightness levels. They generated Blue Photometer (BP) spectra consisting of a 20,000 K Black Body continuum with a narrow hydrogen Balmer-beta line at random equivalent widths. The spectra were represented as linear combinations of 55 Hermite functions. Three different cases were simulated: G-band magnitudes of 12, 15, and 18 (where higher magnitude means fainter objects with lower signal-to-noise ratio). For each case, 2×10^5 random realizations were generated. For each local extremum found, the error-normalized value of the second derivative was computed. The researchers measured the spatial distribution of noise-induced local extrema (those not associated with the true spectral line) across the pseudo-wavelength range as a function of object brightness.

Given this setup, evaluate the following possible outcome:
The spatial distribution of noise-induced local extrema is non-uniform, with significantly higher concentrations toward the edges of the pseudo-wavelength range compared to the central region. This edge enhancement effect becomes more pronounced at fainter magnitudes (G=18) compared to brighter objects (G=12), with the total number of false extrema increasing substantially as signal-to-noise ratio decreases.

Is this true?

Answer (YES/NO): NO